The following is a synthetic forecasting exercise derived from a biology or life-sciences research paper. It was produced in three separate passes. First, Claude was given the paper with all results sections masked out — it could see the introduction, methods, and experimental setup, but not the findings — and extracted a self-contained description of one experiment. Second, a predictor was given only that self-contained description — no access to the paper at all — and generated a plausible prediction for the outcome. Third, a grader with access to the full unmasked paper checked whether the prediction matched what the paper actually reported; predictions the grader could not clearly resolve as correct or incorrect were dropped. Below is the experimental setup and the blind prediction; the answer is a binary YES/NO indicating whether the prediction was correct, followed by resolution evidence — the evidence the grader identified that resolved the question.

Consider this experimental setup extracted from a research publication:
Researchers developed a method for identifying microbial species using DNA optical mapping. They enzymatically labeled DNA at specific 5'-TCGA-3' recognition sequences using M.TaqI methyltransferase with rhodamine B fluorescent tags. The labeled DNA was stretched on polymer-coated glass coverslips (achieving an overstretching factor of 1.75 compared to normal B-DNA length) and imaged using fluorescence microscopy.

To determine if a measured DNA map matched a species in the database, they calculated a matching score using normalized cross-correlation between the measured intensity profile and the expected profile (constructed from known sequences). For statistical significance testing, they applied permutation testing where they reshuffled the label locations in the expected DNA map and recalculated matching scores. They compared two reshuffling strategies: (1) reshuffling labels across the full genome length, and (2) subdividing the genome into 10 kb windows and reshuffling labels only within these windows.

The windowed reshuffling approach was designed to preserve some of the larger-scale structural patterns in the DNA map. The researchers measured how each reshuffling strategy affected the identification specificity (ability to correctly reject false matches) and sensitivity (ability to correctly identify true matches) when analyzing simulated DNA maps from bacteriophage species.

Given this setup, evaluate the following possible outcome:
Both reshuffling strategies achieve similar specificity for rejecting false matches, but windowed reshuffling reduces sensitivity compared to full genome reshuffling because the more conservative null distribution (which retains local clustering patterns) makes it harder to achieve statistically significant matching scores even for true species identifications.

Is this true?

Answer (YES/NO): NO